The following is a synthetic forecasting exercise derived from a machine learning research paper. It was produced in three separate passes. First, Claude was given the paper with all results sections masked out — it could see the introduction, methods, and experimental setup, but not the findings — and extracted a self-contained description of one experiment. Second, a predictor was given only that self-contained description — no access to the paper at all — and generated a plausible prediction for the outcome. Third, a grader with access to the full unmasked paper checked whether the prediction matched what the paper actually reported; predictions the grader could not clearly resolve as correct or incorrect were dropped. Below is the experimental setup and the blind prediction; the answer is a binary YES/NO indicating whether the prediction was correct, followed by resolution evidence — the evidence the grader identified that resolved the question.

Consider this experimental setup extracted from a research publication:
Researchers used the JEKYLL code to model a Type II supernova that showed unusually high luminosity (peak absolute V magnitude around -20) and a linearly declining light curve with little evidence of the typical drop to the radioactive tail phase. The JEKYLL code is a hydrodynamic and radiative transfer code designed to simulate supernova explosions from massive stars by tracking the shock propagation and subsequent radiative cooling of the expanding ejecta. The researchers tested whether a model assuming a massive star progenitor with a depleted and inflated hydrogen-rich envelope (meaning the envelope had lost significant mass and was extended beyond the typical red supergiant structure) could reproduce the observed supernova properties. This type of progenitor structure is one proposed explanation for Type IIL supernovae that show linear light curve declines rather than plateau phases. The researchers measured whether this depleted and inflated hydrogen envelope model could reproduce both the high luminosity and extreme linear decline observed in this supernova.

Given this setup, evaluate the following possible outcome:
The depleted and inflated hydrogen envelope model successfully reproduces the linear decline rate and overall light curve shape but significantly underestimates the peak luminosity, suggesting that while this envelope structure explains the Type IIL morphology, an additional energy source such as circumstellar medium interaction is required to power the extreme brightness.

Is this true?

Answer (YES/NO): NO